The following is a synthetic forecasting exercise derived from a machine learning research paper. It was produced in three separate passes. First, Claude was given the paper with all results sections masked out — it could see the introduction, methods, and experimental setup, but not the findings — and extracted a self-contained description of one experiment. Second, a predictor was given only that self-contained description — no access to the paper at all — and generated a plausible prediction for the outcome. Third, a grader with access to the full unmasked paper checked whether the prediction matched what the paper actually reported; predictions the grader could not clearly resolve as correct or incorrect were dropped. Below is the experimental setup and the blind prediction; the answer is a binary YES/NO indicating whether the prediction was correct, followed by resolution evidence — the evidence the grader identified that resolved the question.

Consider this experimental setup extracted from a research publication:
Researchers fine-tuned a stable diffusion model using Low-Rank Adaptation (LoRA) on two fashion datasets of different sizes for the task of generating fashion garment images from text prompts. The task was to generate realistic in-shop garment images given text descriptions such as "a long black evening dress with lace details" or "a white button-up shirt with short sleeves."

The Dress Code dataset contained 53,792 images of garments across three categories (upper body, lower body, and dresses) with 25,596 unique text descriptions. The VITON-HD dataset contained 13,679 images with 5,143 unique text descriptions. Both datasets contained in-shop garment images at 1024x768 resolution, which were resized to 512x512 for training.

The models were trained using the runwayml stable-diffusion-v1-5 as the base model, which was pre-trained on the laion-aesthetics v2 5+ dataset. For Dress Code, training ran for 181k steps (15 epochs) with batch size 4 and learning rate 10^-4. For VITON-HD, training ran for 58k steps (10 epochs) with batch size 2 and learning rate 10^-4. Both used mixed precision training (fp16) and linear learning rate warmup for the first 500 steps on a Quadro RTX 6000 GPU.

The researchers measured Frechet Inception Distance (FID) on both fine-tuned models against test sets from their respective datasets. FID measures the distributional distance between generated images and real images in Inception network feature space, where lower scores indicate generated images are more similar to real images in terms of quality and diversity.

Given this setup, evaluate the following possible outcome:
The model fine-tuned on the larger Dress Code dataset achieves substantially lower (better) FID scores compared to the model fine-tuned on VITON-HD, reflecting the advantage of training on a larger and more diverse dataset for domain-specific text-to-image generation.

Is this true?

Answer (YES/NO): YES